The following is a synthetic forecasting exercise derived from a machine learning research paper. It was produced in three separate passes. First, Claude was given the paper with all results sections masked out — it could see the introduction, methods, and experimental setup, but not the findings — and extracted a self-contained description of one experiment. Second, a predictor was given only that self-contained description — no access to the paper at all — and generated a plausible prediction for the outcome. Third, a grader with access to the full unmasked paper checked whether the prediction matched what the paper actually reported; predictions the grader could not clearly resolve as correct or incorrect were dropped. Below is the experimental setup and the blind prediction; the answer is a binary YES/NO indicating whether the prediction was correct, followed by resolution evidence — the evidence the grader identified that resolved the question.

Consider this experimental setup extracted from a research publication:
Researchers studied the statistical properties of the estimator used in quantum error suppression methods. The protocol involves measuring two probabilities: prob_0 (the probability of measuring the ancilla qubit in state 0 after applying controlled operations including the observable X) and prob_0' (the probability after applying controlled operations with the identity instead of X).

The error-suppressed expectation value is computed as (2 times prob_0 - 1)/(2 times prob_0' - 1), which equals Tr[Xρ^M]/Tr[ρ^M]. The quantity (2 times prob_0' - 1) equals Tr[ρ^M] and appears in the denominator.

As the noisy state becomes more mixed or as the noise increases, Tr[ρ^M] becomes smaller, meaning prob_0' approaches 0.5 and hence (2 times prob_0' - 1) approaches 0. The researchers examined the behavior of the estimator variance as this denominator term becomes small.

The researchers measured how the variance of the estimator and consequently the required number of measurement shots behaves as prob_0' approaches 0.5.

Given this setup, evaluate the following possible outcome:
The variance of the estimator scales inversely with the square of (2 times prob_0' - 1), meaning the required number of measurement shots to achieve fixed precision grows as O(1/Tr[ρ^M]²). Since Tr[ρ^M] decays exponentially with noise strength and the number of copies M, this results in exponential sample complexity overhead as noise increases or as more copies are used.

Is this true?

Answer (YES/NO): YES